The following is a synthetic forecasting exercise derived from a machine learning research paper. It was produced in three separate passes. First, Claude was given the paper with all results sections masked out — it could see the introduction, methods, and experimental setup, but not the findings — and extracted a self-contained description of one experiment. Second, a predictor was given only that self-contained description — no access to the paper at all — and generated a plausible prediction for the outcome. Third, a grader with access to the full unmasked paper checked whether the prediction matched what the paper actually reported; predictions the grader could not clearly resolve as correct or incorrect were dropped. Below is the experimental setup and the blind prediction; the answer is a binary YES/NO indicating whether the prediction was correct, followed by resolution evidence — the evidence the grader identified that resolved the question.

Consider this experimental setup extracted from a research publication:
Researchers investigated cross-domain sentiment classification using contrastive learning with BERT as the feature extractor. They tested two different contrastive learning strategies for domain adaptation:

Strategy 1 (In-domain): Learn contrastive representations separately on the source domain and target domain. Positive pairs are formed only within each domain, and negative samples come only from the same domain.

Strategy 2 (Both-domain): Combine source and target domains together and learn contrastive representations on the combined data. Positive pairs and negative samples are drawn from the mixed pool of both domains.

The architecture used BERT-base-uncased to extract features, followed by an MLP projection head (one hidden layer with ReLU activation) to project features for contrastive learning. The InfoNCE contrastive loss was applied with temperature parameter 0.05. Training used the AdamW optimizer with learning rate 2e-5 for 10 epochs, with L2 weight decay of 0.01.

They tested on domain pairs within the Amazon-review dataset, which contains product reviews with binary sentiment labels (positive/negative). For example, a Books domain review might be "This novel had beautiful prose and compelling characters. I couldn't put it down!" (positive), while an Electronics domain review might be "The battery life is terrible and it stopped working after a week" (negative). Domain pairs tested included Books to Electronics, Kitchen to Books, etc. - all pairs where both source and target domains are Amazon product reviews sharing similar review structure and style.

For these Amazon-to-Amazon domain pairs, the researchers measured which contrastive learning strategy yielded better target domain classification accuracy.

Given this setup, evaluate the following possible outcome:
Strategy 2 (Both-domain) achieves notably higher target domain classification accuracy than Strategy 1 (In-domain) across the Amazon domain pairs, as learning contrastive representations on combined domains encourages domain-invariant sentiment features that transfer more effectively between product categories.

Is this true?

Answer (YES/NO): NO